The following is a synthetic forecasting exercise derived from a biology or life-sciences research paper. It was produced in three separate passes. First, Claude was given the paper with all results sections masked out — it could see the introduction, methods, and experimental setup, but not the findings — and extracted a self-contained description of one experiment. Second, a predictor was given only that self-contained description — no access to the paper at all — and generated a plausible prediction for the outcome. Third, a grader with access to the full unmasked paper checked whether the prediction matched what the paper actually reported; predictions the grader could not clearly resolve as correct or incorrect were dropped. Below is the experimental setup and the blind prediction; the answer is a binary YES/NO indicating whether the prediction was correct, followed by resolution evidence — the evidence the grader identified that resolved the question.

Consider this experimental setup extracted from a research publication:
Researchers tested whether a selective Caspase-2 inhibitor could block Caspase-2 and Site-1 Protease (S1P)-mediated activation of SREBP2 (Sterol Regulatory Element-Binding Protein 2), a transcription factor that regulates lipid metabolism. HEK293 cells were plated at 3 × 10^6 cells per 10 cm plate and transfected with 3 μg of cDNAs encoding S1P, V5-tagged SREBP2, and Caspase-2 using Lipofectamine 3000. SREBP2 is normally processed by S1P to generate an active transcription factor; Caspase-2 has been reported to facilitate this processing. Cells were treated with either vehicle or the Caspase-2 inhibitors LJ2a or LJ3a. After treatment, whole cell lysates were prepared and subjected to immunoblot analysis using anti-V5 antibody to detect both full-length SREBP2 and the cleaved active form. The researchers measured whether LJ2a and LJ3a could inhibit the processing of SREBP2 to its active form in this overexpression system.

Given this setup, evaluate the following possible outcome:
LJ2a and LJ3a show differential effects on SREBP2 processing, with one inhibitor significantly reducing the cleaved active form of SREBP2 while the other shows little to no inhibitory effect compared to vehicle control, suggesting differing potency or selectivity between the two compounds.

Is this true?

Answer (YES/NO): NO